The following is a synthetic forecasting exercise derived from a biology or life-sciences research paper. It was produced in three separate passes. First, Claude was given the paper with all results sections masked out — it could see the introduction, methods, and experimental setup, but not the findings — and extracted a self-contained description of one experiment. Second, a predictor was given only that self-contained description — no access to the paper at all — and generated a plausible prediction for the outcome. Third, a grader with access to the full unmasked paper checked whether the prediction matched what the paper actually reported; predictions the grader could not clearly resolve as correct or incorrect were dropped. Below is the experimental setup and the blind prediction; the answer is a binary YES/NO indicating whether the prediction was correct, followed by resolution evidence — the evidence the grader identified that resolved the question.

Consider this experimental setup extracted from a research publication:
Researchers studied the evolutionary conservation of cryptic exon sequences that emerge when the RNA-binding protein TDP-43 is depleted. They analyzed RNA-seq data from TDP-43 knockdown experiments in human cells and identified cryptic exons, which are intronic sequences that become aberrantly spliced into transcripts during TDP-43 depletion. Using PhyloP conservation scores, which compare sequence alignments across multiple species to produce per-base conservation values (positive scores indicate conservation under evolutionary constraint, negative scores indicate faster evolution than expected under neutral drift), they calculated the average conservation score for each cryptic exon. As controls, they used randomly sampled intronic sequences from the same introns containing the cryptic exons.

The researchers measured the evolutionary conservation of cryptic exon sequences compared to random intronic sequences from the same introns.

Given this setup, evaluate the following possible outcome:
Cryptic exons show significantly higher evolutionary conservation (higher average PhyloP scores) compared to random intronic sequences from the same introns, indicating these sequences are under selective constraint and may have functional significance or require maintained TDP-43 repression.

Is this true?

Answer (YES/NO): NO